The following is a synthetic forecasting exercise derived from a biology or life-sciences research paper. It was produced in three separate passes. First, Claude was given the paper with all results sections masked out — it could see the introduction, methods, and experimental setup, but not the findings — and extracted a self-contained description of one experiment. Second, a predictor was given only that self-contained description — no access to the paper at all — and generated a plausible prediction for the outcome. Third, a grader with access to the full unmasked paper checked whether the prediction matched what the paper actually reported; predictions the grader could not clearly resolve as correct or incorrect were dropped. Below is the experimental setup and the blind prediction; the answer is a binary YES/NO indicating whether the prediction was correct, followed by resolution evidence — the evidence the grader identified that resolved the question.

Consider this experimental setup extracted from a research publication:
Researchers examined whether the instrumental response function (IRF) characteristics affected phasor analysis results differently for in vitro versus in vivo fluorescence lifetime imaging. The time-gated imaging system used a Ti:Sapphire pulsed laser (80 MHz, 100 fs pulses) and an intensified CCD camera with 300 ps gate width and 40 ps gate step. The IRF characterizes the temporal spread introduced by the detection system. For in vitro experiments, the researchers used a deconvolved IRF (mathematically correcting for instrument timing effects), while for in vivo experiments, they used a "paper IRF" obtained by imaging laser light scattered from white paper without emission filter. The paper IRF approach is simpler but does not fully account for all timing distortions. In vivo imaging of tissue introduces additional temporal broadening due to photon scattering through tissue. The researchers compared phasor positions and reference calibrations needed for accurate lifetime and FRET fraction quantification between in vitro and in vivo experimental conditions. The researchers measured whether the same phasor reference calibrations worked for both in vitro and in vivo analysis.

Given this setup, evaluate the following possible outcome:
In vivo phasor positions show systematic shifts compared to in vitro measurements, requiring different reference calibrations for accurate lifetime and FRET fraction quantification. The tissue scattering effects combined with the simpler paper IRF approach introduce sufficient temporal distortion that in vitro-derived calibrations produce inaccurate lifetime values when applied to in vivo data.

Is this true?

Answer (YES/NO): YES